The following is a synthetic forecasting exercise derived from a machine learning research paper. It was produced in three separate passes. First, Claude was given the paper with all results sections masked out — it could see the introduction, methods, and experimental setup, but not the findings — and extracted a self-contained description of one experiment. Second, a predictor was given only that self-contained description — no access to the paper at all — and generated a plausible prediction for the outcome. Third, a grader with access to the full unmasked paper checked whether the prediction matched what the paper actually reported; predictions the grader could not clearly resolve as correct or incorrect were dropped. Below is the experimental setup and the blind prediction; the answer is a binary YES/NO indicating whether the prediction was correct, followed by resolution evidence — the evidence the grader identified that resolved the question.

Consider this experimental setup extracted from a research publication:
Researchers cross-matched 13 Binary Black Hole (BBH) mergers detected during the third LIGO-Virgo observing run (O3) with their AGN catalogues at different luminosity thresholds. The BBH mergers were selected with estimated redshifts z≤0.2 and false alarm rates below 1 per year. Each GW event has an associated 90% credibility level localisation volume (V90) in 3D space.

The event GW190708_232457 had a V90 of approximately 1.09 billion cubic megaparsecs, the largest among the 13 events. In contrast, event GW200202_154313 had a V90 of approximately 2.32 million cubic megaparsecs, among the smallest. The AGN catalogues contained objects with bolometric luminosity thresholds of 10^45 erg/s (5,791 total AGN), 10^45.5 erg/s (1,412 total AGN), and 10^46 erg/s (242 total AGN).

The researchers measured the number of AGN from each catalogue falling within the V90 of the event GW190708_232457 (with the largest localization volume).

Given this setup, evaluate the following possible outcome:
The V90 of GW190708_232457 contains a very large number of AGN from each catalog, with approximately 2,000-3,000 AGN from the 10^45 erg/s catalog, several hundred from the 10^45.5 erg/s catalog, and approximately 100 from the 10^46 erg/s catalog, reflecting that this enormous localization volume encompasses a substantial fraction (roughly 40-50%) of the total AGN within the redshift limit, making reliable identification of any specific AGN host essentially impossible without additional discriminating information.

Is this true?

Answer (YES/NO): NO